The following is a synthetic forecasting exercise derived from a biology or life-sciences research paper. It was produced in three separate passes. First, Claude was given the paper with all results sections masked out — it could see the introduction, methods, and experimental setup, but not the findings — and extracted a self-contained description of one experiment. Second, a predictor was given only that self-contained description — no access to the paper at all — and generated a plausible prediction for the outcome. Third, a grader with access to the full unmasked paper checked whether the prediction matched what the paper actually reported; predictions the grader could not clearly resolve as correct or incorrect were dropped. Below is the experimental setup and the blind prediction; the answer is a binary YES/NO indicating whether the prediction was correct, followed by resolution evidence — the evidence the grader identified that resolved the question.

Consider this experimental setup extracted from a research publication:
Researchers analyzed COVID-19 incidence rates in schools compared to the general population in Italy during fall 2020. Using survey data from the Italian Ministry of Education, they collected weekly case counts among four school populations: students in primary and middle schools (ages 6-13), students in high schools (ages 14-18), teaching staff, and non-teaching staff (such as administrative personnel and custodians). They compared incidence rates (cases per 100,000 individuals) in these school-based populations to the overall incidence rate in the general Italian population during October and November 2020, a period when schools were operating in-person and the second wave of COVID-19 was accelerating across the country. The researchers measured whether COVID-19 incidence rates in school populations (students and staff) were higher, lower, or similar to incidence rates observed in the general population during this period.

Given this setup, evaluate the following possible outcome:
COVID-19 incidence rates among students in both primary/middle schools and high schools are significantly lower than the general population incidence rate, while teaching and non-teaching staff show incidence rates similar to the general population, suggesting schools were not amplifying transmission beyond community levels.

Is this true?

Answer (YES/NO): NO